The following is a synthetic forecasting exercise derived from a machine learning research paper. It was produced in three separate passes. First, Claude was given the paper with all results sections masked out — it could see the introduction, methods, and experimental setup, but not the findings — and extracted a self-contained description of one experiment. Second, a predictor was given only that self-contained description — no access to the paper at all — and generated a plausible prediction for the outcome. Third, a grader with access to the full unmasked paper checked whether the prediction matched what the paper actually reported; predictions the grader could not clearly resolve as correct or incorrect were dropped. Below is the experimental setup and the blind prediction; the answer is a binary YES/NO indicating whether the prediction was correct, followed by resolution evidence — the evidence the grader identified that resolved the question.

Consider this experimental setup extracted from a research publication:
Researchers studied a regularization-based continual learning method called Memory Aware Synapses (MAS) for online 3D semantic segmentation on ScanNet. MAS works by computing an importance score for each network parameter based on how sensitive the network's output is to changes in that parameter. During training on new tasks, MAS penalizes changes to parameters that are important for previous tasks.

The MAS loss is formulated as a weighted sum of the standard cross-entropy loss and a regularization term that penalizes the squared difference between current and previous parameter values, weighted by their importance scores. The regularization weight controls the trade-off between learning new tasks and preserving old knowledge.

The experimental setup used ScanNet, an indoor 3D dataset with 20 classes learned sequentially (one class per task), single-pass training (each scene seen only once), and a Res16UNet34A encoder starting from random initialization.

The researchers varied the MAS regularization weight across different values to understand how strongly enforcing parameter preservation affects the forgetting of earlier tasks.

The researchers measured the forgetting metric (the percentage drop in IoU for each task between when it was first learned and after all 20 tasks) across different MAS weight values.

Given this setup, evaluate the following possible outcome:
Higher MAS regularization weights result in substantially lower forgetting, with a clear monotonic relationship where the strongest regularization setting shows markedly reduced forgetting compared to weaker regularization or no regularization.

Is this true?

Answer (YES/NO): NO